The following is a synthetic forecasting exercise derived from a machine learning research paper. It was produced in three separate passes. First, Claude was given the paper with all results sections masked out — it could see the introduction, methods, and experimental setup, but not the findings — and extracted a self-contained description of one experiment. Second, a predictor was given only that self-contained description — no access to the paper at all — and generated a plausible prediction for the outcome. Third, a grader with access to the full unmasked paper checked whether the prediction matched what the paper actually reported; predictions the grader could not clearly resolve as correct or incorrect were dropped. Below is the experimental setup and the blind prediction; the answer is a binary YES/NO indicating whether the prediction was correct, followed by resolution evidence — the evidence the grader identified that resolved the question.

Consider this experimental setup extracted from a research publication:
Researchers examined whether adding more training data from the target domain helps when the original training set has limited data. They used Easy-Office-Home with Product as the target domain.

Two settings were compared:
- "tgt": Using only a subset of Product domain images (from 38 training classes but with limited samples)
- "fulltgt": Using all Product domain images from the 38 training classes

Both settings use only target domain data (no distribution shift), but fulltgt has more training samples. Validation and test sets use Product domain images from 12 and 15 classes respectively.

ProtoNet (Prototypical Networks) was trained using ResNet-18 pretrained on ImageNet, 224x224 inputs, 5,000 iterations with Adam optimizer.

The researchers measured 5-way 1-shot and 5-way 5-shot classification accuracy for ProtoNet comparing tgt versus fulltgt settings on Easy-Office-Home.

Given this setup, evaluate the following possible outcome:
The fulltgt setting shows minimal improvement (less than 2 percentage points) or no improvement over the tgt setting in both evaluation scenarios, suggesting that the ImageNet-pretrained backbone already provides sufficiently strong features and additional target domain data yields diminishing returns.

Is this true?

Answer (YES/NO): NO